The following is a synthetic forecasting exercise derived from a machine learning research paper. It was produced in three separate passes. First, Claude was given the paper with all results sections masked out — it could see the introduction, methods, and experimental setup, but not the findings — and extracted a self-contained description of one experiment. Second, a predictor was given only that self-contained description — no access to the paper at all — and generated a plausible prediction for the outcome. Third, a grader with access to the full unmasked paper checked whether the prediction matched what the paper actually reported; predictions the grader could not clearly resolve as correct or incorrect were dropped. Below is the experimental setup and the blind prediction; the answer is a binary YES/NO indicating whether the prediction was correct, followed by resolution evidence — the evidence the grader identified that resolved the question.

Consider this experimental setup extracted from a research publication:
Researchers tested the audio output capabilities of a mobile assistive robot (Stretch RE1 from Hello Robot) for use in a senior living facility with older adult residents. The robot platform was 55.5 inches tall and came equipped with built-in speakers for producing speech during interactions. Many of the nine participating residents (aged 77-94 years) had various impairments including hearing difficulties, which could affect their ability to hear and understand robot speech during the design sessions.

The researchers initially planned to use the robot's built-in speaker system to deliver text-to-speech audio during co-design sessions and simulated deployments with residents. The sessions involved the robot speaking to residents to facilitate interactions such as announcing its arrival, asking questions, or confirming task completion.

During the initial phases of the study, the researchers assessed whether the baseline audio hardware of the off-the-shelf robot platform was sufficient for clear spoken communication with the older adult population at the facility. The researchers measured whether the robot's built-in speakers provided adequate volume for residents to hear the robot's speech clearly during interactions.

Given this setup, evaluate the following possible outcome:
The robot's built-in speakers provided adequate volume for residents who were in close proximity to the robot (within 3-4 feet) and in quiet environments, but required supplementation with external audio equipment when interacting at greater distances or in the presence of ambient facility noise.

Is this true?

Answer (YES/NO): NO